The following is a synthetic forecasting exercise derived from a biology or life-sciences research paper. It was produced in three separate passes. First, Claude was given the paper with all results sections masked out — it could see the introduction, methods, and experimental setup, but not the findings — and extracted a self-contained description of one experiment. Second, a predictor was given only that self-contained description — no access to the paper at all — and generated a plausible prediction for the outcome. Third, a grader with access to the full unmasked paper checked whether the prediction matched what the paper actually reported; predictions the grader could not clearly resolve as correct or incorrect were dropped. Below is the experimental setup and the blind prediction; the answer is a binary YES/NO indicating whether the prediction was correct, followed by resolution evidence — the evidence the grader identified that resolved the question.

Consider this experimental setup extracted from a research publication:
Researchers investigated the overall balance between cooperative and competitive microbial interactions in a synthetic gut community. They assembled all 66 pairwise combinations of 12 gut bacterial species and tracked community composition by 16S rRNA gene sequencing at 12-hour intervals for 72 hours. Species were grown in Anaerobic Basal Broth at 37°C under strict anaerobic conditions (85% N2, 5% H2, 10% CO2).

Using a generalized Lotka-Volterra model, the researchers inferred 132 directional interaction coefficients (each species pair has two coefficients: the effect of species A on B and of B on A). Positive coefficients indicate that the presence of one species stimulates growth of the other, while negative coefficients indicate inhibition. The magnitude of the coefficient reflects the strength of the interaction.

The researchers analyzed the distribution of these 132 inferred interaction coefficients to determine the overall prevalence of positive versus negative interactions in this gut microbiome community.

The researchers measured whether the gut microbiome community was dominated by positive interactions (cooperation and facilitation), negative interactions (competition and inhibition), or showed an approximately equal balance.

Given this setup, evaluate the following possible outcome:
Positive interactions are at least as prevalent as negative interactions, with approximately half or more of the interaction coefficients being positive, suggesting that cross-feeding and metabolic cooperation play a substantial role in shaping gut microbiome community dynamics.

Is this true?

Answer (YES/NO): YES